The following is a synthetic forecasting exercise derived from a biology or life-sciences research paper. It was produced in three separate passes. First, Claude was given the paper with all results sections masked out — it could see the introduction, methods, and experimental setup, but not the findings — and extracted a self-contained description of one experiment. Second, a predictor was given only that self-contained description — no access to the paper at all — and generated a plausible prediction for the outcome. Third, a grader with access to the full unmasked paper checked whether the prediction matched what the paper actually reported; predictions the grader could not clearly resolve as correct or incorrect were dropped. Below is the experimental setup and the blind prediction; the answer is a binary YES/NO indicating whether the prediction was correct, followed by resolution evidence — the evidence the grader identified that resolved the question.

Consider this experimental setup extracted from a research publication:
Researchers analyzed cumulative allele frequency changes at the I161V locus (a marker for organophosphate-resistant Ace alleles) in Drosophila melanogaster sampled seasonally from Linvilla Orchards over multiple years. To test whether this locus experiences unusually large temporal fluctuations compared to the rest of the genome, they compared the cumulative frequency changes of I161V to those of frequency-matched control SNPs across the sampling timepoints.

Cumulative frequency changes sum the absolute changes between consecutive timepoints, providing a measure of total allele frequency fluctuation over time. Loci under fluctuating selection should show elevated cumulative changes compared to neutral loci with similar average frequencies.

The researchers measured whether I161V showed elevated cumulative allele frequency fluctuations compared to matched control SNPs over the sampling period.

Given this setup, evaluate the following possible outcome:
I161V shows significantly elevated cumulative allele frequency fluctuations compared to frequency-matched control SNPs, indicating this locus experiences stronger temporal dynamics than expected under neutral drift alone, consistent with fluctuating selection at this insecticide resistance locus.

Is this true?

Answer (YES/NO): NO